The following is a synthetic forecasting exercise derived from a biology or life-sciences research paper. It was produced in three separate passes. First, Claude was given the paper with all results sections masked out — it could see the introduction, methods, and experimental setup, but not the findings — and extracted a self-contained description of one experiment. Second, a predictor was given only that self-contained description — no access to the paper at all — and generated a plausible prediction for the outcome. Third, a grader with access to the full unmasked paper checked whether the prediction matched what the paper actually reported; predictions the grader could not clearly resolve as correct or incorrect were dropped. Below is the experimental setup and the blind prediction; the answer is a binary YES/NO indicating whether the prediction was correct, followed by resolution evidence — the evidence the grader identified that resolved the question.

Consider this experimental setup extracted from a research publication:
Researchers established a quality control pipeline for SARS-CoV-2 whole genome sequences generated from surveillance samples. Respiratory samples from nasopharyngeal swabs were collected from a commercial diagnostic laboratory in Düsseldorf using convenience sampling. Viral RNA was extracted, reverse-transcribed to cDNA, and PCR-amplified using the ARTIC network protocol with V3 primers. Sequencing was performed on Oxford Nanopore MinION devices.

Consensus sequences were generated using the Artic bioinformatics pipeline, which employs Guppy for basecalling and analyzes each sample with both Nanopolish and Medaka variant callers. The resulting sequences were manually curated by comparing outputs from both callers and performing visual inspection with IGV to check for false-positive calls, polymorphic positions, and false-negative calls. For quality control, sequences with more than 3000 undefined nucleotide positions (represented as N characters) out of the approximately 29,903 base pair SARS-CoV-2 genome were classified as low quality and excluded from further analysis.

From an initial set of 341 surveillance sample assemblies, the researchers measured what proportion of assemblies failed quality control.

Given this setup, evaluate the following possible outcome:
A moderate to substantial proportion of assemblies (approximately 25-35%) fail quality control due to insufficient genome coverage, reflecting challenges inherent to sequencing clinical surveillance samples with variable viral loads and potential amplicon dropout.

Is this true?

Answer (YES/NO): NO